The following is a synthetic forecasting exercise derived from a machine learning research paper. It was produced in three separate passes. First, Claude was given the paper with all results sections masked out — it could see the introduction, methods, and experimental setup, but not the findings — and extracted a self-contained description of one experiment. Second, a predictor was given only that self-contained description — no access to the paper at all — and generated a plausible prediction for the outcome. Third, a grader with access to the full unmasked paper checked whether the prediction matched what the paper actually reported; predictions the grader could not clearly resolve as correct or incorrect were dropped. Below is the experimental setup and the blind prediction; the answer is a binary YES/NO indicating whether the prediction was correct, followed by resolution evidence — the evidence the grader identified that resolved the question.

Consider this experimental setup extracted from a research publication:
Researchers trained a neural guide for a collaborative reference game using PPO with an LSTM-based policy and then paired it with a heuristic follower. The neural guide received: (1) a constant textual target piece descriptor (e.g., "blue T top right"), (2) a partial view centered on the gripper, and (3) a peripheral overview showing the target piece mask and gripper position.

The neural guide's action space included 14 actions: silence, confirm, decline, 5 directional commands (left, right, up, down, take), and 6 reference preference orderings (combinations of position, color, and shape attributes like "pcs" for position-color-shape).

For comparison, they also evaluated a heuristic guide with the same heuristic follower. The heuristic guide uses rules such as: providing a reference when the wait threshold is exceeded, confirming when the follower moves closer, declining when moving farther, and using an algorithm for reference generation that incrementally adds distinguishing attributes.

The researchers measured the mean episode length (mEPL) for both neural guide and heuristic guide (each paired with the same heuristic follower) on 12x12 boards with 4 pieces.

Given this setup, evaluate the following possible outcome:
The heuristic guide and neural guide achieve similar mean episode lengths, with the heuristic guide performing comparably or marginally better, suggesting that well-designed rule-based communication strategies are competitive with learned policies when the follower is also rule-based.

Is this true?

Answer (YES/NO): NO